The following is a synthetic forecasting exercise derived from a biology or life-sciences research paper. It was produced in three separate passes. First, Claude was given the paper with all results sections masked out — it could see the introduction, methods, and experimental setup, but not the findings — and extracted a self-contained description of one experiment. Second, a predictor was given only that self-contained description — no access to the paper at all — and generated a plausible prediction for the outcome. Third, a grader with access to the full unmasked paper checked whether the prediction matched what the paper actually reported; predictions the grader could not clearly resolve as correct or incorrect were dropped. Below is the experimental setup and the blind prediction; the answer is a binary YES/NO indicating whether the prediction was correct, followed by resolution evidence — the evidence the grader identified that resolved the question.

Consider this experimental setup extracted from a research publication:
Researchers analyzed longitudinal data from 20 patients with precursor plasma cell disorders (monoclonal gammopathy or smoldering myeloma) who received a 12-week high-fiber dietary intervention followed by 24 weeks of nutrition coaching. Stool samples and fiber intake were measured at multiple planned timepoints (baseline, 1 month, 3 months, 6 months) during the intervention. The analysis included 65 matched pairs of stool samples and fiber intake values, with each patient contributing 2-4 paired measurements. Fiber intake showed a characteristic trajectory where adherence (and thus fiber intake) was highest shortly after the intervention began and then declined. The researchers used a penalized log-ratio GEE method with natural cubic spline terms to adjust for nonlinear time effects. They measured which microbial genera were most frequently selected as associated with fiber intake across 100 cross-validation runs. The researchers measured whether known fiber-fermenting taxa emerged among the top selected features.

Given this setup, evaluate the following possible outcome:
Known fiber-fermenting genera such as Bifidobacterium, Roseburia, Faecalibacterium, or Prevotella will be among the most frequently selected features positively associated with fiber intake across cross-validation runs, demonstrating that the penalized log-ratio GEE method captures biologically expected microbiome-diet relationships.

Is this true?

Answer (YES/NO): NO